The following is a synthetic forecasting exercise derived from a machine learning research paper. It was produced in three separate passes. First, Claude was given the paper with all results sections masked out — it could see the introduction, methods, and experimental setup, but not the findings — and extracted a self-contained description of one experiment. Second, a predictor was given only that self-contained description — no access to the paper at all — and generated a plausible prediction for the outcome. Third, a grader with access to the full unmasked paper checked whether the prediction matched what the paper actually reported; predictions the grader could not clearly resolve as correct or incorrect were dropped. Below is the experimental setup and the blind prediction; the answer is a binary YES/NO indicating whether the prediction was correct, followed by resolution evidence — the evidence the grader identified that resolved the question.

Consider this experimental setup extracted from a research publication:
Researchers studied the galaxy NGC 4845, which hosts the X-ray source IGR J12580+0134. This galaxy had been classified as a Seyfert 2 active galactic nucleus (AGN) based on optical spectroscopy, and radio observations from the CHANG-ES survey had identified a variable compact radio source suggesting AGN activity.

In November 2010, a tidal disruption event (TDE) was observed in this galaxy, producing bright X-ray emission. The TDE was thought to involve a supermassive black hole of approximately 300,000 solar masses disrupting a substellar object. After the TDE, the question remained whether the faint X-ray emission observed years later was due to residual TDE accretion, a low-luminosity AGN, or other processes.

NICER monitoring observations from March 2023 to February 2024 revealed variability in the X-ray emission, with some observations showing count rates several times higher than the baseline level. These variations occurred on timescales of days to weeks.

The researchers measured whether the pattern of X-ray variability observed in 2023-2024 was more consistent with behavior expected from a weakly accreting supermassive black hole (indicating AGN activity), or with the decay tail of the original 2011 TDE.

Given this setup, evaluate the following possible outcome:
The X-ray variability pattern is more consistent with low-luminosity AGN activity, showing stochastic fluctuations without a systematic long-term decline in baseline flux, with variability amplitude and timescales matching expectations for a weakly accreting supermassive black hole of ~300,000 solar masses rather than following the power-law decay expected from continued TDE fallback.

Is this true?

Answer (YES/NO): YES